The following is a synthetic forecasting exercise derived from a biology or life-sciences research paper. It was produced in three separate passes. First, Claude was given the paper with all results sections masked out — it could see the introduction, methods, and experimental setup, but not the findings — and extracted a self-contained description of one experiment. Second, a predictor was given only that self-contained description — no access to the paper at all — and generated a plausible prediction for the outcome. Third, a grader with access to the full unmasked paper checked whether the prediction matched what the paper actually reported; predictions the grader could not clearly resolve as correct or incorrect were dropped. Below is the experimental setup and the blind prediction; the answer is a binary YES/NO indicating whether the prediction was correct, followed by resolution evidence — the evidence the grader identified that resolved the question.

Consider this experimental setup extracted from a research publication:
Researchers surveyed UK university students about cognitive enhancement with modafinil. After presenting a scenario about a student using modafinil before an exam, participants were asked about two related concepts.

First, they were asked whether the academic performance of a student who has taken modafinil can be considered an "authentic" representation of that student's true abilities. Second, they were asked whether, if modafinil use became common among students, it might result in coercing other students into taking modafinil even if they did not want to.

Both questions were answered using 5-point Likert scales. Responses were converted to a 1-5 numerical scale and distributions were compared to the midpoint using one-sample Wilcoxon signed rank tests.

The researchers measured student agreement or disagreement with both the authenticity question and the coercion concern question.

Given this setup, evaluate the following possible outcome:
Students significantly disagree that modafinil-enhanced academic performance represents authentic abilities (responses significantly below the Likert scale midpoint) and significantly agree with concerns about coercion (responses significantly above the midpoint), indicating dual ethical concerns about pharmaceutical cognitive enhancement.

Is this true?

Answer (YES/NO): NO